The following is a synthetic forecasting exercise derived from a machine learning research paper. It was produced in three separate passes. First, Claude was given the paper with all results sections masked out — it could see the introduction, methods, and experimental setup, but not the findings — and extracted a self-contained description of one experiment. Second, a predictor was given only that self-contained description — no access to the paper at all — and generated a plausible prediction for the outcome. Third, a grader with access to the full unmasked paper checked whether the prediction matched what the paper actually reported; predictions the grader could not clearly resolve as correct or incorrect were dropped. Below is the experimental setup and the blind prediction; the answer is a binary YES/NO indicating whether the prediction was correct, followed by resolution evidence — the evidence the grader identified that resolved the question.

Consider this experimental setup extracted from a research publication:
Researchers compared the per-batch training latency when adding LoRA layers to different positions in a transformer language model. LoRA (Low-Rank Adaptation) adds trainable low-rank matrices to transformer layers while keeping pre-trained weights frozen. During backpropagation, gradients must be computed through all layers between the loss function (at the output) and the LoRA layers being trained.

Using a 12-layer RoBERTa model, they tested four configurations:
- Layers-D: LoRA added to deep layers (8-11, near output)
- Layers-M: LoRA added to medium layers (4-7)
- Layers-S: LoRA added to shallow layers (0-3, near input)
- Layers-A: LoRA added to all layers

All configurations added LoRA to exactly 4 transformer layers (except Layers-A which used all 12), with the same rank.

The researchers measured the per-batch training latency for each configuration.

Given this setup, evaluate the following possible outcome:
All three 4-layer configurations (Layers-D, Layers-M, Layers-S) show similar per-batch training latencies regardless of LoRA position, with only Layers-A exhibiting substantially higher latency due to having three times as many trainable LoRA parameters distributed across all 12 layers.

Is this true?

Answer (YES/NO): NO